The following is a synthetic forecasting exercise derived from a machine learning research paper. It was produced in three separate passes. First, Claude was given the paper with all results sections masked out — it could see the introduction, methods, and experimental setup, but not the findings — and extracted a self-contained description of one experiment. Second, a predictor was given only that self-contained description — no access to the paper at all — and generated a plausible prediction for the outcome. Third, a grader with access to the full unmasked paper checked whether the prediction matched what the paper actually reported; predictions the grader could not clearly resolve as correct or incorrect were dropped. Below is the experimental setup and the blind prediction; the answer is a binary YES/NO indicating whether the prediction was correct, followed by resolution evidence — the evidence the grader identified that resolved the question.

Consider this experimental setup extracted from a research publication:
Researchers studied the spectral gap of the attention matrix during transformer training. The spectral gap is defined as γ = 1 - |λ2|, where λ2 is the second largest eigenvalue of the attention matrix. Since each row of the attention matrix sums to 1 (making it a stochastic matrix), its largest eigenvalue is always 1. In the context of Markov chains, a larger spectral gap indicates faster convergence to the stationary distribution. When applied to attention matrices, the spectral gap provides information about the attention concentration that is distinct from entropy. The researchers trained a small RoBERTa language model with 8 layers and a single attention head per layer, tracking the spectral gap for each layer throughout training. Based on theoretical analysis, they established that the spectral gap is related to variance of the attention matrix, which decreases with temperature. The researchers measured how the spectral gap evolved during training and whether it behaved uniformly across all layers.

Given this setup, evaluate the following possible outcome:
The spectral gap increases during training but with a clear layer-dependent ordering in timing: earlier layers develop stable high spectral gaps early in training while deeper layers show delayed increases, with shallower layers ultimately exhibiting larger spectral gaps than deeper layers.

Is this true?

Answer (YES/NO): NO